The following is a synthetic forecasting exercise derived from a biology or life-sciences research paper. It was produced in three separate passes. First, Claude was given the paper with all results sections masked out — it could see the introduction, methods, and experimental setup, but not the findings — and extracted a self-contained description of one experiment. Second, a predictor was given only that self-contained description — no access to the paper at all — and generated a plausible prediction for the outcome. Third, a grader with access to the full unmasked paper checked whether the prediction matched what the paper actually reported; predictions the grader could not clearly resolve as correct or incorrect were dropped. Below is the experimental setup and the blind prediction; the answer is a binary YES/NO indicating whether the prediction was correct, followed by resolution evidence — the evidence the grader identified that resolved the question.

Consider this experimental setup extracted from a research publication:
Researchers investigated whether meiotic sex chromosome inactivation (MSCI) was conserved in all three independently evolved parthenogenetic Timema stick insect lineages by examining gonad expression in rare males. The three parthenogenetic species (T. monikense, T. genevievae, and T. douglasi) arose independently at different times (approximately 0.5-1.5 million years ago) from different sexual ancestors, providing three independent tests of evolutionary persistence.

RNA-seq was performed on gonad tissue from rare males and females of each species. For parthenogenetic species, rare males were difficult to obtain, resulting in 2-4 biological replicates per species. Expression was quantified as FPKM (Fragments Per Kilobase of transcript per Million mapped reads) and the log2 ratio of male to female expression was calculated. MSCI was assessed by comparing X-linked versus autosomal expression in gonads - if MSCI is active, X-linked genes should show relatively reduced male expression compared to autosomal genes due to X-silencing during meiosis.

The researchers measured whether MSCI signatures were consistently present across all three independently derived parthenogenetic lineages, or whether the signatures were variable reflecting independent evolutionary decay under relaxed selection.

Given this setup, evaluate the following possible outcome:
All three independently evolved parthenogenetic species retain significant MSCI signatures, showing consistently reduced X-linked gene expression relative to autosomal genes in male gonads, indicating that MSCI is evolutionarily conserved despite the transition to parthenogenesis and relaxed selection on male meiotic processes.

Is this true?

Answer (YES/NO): YES